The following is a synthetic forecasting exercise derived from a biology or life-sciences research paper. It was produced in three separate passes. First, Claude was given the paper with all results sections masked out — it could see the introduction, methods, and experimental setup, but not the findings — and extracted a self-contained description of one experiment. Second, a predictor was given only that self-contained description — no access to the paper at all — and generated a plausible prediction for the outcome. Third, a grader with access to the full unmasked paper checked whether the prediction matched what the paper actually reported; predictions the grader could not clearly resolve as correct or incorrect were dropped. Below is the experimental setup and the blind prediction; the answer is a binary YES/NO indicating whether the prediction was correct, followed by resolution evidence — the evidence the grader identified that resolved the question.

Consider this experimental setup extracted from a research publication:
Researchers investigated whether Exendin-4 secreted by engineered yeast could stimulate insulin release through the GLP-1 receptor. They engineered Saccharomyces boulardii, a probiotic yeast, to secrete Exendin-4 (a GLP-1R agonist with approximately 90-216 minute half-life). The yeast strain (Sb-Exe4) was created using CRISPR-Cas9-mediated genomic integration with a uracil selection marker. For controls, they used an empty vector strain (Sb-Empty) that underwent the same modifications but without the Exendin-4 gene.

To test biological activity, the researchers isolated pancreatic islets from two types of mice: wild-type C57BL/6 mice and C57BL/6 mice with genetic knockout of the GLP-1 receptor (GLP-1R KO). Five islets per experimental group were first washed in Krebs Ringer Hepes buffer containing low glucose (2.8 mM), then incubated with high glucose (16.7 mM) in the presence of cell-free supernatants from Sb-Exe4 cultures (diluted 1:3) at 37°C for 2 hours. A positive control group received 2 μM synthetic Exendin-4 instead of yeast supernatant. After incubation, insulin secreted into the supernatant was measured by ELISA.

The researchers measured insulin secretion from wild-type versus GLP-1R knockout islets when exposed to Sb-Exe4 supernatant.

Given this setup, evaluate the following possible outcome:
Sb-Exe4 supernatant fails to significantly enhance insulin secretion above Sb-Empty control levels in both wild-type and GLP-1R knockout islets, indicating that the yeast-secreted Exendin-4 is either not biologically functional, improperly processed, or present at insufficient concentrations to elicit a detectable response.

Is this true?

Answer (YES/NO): NO